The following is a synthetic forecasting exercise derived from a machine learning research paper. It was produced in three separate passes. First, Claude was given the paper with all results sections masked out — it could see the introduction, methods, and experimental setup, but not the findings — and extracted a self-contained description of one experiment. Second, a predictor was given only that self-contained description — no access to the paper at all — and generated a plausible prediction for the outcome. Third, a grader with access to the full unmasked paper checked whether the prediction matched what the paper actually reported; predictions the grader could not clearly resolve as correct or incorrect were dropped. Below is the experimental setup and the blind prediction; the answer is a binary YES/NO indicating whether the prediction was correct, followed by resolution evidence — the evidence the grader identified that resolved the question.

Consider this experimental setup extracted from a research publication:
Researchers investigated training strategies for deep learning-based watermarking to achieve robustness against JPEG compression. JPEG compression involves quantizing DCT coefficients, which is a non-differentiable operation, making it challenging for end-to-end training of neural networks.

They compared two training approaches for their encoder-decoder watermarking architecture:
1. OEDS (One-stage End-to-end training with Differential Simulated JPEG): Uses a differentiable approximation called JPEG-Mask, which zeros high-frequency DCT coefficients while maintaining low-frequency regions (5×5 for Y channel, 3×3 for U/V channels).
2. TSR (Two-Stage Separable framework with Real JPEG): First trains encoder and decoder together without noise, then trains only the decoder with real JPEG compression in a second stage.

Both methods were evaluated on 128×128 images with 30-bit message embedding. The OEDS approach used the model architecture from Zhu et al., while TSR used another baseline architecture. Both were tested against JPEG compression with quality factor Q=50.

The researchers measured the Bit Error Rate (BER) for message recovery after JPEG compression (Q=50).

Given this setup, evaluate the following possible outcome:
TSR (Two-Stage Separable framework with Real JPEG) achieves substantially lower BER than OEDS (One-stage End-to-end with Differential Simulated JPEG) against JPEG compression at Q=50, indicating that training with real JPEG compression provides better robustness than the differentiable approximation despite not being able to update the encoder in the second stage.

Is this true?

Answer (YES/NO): NO